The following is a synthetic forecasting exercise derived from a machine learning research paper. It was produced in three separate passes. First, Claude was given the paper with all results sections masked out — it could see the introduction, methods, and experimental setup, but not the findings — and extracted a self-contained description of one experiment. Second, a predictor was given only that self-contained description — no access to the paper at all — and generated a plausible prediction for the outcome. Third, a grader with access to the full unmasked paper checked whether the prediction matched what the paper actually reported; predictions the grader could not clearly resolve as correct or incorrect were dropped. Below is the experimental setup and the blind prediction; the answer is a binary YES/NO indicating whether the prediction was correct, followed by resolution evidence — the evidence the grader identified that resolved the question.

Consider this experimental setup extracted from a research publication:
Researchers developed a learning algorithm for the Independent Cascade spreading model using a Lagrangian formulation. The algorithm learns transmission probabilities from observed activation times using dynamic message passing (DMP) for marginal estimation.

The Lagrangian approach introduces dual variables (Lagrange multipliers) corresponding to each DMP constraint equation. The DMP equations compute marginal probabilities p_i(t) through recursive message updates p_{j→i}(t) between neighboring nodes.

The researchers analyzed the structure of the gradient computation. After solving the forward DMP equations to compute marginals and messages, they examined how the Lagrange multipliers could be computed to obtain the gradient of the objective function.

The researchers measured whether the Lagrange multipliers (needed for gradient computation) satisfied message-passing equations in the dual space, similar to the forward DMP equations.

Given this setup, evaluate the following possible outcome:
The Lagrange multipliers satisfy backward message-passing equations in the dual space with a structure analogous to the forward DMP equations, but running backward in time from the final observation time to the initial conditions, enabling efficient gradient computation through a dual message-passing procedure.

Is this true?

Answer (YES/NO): YES